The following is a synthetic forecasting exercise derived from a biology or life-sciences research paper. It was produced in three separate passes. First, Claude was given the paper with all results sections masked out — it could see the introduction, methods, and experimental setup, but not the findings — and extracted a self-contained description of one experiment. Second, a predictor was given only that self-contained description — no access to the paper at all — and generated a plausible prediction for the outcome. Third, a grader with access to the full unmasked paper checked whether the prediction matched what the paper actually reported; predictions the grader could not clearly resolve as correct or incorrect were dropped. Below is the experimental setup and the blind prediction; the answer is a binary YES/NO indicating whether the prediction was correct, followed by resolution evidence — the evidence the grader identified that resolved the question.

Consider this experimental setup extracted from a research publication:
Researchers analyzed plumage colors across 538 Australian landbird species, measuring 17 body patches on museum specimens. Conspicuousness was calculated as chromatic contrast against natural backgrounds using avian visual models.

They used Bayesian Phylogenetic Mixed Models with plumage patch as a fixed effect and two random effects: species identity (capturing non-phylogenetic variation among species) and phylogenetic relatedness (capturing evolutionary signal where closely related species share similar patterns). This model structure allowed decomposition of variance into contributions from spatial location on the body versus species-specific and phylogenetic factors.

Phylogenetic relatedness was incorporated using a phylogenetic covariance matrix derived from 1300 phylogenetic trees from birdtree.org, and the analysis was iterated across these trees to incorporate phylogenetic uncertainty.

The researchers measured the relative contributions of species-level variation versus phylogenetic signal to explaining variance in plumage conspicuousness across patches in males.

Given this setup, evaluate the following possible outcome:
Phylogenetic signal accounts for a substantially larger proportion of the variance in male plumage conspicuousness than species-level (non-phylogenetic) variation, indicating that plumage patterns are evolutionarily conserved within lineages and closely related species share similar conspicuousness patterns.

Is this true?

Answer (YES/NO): YES